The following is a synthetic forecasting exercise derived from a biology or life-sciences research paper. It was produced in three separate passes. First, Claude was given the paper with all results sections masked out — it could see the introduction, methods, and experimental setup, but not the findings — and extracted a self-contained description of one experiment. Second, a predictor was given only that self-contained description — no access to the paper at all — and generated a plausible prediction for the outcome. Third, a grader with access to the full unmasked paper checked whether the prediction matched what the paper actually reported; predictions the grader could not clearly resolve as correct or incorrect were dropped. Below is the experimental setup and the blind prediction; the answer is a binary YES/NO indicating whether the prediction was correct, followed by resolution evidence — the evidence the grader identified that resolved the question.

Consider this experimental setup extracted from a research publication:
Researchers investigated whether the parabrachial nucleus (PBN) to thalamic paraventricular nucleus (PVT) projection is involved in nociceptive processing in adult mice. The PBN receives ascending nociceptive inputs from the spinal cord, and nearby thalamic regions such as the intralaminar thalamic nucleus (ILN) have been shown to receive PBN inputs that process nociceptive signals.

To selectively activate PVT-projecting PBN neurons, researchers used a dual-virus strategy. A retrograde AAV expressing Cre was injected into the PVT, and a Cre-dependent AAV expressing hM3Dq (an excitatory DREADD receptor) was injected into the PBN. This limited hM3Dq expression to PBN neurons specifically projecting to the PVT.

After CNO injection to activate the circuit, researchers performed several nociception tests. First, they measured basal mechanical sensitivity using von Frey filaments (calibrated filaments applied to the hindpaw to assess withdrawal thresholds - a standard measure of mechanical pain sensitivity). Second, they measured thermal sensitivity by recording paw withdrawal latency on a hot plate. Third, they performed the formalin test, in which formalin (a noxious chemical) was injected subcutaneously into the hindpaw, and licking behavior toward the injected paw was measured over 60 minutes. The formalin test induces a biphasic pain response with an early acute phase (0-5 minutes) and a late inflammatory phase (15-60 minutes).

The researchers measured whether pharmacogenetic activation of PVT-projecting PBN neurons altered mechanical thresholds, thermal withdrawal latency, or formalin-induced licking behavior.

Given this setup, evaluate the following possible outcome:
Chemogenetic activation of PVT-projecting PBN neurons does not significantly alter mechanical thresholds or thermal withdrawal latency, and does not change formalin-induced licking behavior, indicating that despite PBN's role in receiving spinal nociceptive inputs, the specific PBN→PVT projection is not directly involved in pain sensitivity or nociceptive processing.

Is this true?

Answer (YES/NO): YES